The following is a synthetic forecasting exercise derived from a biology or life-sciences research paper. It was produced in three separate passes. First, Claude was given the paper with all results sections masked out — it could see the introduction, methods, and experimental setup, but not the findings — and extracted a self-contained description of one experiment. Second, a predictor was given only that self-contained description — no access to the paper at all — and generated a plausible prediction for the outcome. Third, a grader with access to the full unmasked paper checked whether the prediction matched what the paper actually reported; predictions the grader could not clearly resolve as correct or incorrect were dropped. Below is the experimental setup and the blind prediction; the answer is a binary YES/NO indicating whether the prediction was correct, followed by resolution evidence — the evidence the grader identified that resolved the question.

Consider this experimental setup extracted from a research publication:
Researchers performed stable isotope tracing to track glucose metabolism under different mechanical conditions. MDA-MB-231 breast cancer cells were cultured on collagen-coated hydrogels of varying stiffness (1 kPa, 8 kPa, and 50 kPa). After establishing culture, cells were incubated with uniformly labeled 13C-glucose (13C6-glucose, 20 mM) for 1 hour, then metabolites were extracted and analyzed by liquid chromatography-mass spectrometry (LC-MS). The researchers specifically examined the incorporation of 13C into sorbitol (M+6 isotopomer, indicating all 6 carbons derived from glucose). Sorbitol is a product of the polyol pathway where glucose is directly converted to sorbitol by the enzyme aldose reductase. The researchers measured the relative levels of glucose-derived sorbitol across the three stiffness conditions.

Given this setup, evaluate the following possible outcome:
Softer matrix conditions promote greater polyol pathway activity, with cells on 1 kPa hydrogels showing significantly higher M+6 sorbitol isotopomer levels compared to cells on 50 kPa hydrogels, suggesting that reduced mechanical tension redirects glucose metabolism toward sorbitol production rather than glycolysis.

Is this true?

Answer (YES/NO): NO